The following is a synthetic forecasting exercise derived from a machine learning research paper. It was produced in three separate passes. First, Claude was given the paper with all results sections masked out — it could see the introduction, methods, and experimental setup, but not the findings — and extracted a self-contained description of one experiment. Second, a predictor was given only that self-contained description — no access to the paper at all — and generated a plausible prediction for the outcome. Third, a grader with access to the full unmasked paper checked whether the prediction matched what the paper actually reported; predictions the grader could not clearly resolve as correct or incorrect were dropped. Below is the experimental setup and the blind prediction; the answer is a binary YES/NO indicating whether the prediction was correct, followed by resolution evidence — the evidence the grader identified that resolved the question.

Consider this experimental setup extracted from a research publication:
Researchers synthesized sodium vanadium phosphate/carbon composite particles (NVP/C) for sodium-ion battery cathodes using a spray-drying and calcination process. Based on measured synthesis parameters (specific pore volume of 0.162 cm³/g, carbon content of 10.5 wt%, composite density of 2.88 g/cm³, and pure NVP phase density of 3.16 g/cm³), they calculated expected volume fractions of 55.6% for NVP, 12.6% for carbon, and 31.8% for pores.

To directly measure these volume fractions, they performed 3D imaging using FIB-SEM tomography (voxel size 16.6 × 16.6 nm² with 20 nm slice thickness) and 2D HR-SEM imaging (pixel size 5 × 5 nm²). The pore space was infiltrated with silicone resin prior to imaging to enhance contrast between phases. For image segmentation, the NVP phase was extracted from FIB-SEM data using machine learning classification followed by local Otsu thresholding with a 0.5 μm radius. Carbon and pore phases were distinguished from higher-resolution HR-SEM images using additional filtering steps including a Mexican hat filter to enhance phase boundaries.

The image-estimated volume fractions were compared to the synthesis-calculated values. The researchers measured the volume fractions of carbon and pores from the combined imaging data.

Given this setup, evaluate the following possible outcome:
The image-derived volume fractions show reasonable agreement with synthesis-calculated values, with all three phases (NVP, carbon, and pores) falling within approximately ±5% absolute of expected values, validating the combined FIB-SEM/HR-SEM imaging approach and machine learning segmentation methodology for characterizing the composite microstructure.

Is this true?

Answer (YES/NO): NO